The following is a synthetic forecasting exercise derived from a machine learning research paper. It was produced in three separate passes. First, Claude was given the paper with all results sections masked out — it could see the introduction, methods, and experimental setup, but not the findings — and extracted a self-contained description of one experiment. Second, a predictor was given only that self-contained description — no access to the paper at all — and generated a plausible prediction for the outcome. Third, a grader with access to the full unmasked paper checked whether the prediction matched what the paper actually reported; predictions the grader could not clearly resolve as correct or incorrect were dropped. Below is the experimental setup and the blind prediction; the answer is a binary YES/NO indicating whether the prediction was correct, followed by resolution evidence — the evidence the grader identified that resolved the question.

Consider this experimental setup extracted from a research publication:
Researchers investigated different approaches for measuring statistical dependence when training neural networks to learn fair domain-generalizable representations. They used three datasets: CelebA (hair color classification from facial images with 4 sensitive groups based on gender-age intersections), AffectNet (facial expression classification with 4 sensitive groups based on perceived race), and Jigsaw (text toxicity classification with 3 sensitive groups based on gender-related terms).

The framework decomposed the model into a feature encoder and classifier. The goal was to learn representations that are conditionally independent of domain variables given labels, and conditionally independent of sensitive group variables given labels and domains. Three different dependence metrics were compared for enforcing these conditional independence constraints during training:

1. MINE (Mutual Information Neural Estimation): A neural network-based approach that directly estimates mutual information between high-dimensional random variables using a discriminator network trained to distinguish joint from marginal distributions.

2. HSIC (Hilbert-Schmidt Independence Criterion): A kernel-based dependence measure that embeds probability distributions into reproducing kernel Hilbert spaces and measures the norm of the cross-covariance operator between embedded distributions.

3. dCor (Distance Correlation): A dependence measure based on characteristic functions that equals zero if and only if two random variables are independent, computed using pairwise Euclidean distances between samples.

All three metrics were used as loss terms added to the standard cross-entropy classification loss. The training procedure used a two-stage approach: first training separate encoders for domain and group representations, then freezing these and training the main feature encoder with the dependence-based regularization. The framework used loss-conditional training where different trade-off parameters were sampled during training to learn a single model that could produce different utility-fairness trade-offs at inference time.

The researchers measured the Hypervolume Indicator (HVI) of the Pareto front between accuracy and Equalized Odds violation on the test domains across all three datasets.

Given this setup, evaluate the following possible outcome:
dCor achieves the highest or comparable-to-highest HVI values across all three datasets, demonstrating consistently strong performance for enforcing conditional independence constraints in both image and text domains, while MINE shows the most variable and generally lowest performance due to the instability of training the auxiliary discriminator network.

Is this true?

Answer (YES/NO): YES